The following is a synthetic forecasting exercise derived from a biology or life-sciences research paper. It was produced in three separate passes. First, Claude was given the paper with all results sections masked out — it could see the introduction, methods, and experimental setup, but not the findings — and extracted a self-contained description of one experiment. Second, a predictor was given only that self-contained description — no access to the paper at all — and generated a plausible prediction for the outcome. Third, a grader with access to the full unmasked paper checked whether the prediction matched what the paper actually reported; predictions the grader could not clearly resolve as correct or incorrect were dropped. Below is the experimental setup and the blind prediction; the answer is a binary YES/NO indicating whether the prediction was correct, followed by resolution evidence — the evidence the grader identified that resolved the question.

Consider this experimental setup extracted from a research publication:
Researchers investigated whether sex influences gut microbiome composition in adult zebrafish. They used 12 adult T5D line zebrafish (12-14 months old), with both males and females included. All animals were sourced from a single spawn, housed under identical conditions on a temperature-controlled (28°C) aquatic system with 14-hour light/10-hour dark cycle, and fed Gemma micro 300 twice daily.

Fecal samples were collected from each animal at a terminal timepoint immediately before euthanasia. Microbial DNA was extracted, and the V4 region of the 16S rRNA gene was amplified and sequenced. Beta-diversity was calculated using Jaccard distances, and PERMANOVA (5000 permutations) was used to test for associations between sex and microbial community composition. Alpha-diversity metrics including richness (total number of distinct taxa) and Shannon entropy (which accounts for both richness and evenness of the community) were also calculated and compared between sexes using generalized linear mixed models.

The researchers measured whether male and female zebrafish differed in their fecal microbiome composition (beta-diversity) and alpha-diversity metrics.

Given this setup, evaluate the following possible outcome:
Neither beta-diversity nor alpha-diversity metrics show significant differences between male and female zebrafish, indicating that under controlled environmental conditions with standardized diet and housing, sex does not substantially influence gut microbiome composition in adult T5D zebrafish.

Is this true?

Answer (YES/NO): NO